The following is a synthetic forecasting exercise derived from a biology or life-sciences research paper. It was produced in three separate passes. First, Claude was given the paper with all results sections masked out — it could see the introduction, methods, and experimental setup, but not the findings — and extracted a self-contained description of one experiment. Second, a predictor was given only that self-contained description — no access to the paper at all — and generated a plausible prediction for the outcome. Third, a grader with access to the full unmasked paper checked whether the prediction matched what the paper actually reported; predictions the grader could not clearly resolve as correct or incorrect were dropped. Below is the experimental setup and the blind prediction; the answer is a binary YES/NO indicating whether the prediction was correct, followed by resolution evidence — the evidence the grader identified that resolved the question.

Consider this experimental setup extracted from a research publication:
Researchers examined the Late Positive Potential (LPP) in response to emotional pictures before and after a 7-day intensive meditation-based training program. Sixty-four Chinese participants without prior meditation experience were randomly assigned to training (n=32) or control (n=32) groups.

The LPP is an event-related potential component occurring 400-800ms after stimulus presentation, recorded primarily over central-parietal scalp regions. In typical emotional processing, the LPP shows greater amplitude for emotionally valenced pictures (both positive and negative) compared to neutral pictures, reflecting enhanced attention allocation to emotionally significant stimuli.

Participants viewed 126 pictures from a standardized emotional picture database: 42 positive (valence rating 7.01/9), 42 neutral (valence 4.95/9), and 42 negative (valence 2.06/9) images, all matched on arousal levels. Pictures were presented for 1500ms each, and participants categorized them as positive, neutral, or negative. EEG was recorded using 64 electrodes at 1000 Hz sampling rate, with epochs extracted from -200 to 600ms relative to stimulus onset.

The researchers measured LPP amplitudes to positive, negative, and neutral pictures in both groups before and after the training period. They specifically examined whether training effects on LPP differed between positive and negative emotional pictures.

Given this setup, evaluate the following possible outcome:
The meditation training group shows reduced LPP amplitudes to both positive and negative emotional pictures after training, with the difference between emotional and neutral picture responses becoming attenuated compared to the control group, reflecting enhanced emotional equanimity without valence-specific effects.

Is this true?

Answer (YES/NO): NO